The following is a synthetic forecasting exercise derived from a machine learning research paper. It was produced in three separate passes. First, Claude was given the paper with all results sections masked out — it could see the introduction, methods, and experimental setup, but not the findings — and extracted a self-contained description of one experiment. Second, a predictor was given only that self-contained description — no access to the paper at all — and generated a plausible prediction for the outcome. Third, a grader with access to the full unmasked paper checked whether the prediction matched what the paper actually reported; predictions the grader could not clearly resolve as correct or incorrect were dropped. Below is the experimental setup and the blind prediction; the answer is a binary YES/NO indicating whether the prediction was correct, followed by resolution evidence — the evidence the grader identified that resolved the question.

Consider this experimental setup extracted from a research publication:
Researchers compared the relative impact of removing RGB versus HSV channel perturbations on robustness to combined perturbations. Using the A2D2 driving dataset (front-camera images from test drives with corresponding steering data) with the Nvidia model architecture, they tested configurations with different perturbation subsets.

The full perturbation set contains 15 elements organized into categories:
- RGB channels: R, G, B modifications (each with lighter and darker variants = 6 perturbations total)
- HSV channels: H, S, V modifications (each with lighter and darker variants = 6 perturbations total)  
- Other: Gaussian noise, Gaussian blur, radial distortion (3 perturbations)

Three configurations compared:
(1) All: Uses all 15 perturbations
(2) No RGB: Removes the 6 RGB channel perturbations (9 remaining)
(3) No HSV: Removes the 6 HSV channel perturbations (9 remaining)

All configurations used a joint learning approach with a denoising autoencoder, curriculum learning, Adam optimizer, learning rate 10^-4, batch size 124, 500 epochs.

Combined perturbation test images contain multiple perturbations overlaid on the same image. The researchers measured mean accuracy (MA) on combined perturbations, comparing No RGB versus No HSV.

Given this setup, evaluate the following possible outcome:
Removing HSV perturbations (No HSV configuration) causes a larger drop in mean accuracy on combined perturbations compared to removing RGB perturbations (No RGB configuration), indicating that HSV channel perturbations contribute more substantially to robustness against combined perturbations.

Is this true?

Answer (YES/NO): YES